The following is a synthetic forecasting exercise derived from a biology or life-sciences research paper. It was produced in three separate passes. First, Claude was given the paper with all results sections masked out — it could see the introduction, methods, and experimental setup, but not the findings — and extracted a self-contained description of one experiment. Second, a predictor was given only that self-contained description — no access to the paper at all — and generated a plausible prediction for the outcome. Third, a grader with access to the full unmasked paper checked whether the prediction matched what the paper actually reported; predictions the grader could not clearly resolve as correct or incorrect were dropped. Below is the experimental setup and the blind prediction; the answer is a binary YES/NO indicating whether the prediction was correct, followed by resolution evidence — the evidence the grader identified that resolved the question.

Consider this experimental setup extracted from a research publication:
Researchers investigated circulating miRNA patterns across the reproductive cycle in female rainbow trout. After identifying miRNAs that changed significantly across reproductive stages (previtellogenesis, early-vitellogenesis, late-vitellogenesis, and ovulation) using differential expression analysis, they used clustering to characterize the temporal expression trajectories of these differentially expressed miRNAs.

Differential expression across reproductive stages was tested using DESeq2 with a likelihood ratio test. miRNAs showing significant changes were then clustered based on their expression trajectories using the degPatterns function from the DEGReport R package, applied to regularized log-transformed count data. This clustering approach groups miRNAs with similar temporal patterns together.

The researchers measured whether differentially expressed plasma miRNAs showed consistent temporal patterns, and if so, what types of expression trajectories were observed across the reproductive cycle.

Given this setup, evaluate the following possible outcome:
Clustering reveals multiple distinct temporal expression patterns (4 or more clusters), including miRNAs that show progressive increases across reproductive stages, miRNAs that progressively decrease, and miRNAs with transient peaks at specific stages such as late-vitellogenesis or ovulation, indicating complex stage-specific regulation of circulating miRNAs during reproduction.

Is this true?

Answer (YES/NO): NO